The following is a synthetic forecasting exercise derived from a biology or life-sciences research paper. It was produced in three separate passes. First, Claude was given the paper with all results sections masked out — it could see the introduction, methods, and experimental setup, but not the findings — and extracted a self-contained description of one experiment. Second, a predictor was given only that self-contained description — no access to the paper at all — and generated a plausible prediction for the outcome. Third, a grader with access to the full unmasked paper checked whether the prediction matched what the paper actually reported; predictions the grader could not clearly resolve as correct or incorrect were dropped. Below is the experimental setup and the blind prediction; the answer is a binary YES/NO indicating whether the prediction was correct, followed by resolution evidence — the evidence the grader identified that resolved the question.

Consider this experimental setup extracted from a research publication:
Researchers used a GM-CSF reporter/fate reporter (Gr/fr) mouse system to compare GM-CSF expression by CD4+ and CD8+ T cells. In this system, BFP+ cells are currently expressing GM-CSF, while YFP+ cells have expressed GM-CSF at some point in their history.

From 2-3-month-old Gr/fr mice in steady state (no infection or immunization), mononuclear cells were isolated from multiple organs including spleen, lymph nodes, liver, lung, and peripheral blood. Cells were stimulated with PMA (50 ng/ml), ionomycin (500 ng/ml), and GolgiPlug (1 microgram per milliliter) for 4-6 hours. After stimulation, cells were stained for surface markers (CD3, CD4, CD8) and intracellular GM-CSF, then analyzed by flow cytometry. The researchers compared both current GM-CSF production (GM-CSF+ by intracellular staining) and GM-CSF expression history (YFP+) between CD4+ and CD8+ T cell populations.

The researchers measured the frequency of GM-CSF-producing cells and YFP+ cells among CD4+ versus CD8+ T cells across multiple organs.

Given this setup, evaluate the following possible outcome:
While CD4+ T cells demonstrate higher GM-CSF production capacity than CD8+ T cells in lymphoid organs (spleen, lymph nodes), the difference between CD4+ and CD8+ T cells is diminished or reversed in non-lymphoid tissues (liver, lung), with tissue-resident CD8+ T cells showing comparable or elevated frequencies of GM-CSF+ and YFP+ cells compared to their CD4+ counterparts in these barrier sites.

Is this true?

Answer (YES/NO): NO